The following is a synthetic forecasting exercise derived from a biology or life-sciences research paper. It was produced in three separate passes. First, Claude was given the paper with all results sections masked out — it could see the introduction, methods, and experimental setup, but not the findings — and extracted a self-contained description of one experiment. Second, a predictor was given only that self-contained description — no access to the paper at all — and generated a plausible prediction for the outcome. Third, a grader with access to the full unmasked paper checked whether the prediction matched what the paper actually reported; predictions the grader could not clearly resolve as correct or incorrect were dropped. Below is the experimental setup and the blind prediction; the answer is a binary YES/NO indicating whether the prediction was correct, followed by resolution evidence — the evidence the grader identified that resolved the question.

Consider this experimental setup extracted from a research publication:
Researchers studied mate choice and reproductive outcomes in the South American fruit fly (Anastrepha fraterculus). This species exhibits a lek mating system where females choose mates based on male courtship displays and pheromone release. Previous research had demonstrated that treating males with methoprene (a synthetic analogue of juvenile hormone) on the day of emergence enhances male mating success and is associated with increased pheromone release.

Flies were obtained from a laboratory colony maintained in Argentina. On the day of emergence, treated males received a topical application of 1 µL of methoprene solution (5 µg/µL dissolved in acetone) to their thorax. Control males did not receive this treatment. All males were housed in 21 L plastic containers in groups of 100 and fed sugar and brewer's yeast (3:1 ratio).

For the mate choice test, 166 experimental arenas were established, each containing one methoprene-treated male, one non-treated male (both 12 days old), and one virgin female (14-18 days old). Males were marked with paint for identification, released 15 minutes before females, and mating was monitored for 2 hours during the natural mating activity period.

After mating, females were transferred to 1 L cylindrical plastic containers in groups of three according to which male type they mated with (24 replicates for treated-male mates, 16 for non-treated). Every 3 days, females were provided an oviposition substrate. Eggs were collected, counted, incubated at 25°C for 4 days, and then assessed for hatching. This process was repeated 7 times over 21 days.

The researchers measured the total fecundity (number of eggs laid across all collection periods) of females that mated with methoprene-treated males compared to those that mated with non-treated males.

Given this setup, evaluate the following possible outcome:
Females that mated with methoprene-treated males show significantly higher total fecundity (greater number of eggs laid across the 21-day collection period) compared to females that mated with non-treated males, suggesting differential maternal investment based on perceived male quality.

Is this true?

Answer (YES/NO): NO